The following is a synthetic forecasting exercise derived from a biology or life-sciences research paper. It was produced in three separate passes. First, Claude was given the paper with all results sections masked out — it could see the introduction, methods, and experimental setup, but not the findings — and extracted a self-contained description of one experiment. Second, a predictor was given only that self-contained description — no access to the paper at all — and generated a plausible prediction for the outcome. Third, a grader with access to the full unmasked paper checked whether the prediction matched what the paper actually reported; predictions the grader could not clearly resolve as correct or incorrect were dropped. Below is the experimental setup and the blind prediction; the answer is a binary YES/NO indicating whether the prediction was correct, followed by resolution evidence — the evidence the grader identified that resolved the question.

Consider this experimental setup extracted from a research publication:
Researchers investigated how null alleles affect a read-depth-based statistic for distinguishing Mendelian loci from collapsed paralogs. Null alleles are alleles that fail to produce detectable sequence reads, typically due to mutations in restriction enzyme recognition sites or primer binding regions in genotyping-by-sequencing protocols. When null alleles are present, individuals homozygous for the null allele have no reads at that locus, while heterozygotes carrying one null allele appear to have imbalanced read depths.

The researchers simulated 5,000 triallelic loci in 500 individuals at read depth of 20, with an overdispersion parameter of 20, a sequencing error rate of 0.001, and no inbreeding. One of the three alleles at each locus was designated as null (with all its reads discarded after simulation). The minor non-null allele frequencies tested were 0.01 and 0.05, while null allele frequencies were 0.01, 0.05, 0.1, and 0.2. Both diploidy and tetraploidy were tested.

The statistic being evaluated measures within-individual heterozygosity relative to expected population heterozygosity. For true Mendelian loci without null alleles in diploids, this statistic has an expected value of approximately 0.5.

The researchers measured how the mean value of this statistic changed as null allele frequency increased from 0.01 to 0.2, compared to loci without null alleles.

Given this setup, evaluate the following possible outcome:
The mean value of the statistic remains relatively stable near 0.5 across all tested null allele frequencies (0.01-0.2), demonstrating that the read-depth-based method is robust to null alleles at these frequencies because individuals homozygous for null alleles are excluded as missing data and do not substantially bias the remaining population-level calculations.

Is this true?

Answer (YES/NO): NO